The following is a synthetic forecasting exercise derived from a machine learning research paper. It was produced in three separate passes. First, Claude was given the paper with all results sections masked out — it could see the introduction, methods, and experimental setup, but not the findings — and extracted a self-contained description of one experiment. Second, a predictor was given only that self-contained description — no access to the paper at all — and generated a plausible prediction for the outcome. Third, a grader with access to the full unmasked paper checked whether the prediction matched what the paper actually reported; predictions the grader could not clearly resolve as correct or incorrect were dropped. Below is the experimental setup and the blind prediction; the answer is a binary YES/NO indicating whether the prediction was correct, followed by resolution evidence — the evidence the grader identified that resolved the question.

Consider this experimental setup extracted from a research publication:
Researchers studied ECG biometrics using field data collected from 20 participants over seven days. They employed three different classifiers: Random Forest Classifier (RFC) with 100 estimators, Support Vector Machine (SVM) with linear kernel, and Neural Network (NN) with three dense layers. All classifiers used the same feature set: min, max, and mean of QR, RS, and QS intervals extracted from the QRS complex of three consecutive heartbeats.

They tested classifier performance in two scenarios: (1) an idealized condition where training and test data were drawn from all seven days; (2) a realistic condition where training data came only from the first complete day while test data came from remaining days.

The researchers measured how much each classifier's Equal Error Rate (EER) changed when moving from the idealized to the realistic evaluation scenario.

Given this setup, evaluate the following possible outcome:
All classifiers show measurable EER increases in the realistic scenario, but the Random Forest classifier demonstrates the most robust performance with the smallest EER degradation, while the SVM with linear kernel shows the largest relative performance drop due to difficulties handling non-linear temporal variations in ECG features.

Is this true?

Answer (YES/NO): NO